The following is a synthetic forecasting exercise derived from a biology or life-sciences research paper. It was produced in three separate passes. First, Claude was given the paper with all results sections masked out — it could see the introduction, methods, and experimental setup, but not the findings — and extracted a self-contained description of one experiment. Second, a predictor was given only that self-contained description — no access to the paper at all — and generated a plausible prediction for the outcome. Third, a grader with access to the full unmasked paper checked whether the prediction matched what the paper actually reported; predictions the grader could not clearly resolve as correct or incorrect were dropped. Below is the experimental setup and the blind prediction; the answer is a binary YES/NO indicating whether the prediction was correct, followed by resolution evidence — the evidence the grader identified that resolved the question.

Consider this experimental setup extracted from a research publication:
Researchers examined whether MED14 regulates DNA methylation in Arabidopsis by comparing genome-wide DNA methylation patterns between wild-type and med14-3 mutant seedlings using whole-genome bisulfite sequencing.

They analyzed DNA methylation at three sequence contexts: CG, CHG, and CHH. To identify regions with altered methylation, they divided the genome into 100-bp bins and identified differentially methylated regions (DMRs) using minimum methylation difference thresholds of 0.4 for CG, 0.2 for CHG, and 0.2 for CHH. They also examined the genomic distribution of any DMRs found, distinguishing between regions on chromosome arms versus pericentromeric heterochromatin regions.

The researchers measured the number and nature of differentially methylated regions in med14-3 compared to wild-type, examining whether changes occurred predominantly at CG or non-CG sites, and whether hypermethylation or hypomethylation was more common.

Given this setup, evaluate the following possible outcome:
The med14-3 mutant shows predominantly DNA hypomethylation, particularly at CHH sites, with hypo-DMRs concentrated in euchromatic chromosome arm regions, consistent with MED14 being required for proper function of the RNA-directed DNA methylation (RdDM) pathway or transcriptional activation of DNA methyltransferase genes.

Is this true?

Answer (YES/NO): NO